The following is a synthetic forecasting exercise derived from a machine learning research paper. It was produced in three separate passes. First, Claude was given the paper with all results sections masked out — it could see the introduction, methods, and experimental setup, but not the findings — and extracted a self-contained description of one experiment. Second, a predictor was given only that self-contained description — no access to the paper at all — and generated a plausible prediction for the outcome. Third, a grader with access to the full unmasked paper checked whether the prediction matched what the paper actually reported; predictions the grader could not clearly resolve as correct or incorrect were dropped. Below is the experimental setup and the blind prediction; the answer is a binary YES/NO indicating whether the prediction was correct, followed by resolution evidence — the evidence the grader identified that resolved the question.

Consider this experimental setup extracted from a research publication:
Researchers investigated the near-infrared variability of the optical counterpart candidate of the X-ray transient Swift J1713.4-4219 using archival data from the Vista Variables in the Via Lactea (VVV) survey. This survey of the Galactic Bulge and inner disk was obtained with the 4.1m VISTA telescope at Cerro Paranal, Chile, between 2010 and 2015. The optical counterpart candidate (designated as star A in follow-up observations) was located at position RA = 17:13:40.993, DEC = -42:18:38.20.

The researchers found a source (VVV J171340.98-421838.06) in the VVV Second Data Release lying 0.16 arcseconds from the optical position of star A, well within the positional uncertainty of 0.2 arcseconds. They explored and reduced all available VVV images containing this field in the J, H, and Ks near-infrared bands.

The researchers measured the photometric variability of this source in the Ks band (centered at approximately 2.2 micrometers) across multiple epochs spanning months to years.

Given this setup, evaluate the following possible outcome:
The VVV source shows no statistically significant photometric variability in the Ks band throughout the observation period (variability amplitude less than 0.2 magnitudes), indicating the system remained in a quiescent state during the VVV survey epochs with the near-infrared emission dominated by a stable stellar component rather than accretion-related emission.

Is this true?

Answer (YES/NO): NO